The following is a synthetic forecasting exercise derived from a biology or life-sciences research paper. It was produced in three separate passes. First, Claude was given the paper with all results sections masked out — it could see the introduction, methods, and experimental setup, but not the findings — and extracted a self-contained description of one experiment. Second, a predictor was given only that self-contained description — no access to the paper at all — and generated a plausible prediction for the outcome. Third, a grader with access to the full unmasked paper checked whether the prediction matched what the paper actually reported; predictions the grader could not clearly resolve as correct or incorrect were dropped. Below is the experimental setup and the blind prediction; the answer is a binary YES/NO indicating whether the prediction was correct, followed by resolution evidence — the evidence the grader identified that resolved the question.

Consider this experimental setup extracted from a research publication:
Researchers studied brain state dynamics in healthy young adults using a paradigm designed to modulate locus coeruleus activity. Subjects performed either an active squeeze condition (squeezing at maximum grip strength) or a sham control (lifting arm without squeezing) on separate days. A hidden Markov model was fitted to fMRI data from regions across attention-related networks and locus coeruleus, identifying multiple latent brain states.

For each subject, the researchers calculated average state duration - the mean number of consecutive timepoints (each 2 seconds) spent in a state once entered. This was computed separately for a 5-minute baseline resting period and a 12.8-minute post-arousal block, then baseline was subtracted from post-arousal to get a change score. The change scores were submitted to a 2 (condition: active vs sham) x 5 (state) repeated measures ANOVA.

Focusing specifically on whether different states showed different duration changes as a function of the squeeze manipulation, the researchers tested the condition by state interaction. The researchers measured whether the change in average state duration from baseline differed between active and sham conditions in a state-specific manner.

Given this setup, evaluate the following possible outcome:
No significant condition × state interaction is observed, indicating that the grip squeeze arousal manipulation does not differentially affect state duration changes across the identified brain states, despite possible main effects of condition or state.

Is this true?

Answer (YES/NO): YES